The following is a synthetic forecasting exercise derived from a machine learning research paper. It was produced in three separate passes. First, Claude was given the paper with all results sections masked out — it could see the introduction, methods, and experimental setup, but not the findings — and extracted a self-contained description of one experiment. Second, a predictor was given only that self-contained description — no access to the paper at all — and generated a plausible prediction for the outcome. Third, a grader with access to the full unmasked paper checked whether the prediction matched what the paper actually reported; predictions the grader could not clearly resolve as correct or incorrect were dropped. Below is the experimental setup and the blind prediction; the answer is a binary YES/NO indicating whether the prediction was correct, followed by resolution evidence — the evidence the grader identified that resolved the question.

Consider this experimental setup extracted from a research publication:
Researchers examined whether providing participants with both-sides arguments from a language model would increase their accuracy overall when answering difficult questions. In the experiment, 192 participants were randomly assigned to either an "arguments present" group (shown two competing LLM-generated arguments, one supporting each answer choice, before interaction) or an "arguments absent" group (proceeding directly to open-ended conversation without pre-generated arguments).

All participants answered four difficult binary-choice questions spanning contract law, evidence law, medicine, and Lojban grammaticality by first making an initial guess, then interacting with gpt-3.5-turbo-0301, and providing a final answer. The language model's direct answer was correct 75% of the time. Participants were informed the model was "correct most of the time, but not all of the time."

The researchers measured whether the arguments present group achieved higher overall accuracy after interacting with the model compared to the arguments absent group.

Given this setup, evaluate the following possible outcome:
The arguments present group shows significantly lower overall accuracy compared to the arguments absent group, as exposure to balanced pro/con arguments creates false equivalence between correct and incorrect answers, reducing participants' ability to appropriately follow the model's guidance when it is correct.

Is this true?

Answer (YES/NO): NO